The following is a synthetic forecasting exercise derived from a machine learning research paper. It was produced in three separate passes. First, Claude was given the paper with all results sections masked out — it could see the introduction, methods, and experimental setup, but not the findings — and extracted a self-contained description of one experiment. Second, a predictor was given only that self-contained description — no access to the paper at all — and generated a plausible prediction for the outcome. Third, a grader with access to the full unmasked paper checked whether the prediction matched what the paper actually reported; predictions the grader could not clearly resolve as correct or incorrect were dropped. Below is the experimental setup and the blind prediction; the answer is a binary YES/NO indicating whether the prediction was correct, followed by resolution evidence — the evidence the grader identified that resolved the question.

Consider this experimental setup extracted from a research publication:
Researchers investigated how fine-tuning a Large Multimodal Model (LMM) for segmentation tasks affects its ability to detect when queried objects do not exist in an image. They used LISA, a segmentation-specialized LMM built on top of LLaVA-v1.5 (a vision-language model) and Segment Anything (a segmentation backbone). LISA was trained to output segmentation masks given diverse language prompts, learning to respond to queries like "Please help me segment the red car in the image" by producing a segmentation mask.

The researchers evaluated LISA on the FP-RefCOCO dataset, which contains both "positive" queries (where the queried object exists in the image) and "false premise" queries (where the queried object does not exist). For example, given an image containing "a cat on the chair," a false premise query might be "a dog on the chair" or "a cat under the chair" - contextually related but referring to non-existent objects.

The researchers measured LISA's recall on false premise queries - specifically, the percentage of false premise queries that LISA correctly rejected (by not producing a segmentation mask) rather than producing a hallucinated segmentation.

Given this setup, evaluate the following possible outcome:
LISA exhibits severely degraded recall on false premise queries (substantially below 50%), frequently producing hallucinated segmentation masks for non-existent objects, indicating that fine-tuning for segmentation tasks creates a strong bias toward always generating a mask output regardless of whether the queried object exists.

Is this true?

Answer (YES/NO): YES